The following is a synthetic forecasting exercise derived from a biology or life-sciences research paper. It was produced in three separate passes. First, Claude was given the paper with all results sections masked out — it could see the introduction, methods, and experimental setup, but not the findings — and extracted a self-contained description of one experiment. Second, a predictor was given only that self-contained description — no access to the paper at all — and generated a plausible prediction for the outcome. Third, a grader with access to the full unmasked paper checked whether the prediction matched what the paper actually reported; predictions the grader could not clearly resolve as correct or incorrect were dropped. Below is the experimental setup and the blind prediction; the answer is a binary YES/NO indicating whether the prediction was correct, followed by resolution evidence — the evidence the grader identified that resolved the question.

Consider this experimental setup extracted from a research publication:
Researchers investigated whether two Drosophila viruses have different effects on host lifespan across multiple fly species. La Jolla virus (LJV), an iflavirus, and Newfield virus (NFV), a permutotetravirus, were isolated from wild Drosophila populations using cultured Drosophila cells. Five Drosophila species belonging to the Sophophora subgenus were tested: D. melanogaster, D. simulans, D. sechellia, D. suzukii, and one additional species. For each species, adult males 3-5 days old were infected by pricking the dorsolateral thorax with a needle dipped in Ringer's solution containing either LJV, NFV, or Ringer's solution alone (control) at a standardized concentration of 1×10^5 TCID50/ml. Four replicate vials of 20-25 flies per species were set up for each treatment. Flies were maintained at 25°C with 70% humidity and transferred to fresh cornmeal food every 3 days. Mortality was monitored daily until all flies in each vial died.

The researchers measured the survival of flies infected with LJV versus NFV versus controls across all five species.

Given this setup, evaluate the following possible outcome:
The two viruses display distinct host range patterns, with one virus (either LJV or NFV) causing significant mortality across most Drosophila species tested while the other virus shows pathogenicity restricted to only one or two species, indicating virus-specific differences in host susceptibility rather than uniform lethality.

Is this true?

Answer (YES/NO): NO